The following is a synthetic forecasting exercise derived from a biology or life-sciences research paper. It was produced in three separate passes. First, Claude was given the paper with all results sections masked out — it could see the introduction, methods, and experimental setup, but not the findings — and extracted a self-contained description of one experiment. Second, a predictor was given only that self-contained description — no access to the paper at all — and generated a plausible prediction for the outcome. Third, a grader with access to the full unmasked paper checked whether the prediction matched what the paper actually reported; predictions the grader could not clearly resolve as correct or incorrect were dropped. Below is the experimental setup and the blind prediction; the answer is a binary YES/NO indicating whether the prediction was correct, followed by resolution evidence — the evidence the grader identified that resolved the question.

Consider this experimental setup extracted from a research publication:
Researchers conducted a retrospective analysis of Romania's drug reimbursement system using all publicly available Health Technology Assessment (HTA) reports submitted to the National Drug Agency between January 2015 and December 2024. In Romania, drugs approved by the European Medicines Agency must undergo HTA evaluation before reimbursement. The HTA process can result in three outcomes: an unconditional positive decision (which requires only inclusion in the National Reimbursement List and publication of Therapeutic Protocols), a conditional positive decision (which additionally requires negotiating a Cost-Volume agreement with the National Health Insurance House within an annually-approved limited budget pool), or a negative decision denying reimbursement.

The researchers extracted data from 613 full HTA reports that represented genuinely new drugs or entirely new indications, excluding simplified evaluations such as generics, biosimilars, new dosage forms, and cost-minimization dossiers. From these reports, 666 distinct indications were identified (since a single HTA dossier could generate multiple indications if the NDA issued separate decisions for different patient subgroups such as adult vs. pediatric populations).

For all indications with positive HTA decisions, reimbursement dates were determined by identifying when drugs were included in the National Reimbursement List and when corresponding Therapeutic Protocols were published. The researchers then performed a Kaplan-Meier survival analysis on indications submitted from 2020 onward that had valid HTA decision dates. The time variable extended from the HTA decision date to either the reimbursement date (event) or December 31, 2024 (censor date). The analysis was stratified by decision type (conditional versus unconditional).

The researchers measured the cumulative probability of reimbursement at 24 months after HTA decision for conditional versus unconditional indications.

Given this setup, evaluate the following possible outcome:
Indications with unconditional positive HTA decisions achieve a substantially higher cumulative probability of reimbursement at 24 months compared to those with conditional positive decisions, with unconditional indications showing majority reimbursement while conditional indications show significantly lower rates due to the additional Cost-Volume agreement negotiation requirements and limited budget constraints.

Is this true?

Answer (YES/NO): YES